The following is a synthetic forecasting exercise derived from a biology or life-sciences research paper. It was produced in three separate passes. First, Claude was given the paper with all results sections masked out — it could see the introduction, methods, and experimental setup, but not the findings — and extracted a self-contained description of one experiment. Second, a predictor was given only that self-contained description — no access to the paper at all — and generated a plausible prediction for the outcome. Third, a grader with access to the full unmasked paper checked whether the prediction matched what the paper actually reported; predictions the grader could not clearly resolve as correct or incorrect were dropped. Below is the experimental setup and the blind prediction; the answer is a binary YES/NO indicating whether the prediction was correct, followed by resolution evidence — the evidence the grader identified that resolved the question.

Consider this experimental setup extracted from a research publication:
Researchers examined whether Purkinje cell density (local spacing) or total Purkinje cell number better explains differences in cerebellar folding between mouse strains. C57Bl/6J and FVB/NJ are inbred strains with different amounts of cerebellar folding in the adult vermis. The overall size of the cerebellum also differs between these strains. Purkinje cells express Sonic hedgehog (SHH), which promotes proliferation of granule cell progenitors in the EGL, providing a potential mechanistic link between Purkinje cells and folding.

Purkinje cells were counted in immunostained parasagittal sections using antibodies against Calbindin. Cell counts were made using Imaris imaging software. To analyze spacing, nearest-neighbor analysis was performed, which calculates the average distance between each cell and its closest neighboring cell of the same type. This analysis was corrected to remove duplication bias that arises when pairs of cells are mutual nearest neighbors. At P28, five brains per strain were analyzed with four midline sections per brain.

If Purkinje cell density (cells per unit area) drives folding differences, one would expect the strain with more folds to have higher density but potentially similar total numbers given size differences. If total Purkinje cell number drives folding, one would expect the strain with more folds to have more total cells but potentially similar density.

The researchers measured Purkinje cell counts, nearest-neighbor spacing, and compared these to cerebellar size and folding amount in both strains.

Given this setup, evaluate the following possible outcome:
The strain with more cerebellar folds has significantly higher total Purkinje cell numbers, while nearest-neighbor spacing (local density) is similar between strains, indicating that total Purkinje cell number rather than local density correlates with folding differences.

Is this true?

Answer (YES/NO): NO